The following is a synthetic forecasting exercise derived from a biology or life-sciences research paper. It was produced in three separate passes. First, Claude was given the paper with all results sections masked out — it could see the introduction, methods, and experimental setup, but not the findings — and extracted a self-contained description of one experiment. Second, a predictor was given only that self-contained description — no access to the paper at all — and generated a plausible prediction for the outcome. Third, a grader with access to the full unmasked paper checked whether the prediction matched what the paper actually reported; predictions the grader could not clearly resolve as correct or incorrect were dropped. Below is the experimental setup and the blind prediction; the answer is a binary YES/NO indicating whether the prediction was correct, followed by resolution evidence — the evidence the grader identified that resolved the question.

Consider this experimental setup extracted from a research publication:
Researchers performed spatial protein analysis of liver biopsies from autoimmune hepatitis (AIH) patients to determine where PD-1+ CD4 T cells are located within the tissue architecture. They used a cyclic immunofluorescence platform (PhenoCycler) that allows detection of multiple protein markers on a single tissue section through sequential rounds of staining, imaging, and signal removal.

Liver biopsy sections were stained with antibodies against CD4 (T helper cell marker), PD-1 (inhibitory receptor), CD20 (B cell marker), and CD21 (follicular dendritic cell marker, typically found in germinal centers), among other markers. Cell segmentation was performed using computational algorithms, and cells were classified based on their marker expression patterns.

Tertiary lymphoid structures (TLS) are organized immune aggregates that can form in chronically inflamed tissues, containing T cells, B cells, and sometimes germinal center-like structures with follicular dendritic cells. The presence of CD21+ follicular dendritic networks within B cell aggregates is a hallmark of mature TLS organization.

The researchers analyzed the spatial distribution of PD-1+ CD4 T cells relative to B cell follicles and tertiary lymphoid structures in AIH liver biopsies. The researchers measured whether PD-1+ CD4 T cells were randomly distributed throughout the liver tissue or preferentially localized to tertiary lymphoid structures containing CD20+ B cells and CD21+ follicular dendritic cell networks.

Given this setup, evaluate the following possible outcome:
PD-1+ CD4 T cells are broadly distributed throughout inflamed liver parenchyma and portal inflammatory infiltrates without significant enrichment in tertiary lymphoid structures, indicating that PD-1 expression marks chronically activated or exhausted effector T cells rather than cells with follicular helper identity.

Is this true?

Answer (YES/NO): NO